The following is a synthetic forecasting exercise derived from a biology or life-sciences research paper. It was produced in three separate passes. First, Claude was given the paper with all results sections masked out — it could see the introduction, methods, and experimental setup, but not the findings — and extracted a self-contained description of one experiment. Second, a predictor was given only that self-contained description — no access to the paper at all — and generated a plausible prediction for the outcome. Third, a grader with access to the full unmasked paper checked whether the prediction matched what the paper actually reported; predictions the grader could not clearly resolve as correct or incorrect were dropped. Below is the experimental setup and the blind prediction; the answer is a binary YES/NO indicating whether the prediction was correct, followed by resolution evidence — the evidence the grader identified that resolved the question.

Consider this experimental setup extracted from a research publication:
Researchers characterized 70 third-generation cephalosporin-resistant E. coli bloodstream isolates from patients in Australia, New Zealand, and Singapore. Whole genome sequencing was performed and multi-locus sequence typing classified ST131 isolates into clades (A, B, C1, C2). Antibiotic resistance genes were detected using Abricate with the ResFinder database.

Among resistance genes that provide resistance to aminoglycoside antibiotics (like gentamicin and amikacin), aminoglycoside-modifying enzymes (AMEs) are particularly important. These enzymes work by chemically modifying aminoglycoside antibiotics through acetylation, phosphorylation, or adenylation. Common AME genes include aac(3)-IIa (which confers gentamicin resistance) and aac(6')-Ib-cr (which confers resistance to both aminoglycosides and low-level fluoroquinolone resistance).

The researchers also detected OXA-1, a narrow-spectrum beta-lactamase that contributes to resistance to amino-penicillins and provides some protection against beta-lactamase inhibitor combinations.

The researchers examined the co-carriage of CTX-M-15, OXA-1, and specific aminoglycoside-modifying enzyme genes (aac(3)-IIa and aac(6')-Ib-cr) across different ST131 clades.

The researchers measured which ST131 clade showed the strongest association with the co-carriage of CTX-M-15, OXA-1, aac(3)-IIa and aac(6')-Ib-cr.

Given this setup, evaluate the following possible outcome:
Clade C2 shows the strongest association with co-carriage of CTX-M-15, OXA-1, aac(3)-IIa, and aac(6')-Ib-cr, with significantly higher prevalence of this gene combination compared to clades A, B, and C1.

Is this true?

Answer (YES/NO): YES